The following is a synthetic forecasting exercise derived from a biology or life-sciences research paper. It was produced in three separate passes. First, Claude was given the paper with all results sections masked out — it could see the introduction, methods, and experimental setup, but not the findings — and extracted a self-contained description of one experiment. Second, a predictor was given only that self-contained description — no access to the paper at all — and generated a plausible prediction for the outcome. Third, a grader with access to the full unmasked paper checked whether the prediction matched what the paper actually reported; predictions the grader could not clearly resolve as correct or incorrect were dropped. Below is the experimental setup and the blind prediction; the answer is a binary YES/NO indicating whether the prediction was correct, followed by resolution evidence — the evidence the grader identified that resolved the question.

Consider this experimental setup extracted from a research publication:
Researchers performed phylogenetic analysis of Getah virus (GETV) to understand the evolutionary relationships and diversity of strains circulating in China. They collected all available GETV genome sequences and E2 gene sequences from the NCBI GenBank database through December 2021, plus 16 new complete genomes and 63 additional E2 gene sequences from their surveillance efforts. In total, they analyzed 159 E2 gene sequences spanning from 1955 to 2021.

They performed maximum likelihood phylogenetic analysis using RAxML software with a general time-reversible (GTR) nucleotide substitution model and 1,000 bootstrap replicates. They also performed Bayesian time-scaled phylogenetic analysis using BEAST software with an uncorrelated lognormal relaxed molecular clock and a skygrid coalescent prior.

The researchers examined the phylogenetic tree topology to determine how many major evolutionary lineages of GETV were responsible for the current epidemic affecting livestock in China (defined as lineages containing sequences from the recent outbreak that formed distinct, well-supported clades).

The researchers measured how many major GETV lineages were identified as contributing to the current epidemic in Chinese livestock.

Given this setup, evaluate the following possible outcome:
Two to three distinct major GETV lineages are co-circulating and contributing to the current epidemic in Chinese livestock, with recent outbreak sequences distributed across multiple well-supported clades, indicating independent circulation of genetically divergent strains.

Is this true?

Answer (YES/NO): YES